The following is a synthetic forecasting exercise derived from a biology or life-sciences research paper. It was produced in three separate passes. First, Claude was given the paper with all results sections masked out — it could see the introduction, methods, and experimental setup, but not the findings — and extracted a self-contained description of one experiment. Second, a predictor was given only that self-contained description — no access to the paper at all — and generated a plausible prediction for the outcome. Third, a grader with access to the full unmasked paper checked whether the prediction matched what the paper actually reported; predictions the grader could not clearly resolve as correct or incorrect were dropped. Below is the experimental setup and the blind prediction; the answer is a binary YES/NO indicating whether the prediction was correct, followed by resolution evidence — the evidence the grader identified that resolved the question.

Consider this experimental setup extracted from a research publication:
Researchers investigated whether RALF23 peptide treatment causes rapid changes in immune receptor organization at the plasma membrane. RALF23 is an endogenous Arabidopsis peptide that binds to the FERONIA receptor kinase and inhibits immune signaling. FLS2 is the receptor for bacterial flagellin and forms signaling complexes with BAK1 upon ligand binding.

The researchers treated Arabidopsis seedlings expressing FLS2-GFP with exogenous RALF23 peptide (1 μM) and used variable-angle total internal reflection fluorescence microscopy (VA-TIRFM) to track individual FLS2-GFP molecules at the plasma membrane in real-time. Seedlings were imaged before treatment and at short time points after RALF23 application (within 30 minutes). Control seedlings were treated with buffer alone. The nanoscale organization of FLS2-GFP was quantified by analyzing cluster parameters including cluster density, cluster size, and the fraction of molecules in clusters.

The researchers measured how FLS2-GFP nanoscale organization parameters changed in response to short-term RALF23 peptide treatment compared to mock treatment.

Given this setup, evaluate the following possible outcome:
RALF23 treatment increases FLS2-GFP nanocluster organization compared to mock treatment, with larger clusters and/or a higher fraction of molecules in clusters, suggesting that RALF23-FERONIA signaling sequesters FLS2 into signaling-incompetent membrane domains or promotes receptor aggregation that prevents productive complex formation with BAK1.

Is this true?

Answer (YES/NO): NO